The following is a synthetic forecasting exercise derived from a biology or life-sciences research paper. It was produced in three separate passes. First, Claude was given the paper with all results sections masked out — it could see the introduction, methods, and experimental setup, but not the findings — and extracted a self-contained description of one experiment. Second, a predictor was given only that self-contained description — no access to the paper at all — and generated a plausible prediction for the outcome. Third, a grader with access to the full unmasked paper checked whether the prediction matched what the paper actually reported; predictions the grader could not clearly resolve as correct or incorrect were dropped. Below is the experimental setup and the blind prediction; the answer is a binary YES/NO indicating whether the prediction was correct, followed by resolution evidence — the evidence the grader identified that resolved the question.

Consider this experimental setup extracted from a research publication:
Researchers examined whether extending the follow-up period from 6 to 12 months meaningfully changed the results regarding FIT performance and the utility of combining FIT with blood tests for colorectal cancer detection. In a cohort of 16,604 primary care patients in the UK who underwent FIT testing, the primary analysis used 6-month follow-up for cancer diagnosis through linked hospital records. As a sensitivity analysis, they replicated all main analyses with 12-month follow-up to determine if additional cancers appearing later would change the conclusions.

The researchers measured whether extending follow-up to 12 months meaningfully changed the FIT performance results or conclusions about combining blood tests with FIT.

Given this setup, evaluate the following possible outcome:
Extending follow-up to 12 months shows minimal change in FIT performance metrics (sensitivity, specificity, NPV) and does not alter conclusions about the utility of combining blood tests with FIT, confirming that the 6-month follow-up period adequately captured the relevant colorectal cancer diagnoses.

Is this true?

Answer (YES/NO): YES